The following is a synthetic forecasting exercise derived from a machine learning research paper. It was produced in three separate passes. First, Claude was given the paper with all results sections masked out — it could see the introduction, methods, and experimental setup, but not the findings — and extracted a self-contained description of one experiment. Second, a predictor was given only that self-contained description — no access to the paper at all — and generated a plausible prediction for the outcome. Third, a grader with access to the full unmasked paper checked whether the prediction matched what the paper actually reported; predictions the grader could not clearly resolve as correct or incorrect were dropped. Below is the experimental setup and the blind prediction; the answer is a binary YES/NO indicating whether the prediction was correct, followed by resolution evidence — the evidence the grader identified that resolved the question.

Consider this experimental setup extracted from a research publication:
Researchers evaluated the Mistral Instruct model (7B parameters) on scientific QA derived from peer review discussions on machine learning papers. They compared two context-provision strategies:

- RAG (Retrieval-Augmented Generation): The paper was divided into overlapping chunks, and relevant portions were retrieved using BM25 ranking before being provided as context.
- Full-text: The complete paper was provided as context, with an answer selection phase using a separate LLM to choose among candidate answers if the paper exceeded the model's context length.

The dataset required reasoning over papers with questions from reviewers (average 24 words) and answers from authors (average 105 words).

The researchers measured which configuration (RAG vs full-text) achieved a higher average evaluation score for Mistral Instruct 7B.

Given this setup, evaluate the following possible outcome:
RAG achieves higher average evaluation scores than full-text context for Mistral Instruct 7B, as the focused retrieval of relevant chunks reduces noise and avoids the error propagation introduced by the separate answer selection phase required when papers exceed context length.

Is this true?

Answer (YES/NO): YES